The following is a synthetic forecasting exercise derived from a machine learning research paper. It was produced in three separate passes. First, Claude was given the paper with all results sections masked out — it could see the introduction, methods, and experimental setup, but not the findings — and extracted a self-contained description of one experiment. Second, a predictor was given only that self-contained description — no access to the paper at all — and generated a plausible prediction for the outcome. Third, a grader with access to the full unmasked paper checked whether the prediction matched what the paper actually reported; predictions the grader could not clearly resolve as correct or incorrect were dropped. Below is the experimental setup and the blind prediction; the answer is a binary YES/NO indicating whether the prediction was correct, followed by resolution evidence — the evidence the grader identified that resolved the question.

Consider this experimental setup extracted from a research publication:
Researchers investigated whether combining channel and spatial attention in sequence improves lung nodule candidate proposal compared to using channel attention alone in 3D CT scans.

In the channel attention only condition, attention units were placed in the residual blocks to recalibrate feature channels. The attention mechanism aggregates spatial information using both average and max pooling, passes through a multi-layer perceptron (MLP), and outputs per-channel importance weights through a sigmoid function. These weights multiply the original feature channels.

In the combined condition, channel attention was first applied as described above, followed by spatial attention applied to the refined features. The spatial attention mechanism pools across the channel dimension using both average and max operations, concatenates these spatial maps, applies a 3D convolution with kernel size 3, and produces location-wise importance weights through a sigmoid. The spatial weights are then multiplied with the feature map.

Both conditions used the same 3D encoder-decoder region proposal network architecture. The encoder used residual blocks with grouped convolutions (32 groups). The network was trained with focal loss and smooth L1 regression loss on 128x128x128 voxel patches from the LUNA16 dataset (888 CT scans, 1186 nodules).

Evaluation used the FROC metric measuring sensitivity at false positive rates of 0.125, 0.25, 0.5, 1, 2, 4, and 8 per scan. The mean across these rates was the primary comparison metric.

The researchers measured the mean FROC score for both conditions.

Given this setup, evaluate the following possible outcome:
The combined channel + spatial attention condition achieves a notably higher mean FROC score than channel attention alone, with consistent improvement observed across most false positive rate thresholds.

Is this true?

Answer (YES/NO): NO